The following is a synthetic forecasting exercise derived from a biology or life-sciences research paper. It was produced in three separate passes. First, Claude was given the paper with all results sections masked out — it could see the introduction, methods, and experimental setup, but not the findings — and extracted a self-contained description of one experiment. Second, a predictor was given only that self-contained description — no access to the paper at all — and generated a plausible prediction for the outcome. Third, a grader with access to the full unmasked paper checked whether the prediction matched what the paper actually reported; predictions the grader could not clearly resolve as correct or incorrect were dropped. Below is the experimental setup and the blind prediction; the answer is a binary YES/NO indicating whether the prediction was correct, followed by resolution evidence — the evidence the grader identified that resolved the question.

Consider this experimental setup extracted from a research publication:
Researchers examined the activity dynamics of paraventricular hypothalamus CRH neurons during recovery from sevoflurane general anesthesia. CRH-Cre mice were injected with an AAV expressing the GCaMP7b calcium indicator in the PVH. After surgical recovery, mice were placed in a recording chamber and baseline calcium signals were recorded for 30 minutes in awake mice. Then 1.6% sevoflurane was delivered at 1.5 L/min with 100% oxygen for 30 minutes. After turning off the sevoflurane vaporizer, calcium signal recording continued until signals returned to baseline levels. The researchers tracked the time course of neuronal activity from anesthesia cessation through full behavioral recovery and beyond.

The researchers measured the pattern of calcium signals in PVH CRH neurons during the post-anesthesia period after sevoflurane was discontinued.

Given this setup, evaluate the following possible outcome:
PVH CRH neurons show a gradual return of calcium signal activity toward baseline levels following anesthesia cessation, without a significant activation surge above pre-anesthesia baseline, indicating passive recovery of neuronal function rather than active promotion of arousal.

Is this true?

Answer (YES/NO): NO